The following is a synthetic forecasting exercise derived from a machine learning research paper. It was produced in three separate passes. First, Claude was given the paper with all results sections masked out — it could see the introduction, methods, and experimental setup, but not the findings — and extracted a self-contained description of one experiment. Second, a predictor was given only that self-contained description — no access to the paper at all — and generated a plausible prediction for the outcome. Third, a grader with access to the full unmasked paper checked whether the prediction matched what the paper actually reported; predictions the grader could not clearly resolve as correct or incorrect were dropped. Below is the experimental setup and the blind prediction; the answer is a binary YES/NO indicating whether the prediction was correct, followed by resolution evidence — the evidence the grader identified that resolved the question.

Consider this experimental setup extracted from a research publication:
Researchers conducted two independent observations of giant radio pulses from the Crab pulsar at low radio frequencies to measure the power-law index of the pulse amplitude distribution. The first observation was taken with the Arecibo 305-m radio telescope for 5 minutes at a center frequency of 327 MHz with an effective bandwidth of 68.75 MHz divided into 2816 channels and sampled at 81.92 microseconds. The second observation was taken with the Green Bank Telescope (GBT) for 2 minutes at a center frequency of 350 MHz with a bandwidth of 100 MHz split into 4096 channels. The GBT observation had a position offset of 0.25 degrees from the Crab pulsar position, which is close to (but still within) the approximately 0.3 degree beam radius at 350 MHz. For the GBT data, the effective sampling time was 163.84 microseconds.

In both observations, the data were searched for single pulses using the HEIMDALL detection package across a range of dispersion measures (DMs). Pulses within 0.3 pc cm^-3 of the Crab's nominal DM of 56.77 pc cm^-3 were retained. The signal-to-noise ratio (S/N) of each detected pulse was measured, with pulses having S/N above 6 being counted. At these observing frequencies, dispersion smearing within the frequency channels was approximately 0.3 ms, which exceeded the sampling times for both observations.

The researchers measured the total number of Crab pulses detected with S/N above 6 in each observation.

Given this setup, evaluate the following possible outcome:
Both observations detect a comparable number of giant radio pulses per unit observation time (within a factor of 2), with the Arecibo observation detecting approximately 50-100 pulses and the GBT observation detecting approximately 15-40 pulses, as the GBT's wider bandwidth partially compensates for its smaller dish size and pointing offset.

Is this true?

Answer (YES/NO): NO